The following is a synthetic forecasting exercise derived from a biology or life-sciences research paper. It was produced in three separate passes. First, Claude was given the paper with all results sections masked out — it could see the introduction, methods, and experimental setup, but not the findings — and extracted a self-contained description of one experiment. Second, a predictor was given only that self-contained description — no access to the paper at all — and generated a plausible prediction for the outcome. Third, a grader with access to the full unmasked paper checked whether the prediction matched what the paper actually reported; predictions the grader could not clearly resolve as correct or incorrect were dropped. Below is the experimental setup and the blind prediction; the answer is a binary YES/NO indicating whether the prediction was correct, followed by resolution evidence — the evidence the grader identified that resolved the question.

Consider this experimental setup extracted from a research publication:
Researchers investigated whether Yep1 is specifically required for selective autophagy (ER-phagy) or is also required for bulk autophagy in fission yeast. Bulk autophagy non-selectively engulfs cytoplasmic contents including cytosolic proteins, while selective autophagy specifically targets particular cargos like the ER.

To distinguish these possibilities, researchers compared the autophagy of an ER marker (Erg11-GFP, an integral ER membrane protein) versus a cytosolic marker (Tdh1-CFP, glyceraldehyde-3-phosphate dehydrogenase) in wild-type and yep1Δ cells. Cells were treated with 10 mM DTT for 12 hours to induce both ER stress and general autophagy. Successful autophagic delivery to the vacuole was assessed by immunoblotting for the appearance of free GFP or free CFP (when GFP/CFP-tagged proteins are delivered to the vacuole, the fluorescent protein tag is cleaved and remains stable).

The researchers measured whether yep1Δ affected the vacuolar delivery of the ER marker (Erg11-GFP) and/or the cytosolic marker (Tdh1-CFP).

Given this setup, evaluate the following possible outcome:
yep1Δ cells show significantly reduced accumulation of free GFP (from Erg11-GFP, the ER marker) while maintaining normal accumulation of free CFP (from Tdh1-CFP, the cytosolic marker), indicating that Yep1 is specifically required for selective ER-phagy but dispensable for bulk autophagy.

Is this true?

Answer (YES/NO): YES